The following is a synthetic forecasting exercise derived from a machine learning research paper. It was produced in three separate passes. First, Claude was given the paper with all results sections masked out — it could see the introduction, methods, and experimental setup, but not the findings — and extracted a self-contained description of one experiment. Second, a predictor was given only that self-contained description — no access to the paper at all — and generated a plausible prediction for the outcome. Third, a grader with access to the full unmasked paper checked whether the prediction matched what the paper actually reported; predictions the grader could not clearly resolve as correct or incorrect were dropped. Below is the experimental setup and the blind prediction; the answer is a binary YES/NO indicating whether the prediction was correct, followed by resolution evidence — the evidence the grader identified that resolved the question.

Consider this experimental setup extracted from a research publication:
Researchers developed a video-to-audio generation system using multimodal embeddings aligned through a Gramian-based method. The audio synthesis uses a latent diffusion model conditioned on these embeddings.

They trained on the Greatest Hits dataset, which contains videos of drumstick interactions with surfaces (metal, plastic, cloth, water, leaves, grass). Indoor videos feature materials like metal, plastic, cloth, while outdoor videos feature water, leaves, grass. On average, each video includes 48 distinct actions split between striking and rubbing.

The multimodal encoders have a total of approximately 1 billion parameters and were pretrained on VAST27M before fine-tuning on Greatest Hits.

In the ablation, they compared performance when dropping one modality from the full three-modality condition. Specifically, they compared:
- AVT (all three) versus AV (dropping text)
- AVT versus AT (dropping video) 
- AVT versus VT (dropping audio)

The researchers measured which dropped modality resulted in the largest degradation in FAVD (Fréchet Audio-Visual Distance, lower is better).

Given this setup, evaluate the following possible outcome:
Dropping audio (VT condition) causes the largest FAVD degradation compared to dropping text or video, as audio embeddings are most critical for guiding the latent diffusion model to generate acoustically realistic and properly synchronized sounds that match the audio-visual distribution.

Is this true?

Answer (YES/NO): YES